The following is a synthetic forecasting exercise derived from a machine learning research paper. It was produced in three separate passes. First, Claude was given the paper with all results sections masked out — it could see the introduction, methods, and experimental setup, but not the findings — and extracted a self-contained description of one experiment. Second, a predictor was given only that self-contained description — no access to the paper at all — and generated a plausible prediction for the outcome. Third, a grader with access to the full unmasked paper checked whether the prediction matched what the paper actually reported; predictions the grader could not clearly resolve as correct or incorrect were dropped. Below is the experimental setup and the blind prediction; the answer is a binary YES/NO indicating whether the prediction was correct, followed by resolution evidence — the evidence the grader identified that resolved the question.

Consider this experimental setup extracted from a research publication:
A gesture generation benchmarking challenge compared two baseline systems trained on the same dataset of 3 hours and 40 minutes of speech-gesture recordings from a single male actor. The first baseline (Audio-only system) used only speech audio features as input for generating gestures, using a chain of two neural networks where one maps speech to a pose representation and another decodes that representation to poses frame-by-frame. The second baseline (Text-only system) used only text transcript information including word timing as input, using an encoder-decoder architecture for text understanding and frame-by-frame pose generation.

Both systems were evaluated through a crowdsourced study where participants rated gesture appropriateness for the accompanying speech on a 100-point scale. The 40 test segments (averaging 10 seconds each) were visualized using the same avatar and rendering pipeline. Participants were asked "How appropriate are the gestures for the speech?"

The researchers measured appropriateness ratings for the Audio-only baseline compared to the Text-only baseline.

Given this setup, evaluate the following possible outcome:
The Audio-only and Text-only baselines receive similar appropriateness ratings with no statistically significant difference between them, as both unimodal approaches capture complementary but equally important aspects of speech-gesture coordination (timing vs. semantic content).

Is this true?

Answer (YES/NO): YES